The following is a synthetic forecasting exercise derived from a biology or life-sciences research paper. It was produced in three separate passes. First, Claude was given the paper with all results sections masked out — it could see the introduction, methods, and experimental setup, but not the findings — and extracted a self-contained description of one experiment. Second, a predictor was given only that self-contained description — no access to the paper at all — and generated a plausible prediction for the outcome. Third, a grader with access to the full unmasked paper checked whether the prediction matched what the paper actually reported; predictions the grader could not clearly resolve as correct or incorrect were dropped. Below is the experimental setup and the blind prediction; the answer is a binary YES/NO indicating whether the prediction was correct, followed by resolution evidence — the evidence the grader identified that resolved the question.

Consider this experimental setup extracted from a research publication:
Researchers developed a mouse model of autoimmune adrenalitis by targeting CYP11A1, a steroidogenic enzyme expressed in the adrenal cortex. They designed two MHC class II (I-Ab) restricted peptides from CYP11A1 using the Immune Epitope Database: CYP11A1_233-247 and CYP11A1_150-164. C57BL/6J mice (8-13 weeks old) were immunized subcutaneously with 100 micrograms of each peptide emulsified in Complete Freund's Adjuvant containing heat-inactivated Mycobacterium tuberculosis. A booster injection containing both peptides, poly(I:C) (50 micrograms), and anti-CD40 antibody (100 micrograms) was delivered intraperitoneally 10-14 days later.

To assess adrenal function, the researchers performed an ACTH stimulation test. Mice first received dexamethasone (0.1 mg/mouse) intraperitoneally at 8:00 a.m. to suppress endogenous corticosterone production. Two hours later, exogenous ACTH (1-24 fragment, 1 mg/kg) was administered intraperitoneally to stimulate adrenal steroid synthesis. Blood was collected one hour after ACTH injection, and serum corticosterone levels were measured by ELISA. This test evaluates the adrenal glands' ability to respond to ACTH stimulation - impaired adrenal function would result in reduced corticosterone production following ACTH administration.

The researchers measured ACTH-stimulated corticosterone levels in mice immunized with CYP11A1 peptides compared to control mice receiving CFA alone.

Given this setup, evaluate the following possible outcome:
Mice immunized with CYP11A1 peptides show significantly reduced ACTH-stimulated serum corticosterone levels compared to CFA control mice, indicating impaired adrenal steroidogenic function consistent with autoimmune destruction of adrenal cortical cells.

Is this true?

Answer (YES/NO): YES